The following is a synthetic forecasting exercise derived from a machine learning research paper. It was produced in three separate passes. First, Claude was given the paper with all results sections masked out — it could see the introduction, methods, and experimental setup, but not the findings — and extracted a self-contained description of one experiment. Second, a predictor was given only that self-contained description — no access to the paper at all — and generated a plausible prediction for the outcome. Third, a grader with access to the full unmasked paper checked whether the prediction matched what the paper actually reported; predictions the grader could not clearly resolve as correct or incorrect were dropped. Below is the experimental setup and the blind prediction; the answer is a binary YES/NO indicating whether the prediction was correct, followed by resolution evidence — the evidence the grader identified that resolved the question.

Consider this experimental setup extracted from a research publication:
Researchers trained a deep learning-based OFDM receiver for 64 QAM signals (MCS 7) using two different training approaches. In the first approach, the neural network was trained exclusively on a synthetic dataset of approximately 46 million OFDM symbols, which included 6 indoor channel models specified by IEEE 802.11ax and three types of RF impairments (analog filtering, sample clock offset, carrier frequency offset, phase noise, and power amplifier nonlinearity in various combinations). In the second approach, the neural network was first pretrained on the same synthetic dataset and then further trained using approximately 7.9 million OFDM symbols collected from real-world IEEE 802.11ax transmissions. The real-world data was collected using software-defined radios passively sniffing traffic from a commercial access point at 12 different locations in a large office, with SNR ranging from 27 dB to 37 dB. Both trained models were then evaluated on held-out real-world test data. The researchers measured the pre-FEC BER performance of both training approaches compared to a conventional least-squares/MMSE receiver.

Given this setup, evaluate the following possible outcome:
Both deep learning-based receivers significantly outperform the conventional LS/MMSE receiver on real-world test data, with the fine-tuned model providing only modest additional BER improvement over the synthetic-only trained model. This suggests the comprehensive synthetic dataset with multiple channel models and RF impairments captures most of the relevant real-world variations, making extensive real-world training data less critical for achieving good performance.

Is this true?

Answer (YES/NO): NO